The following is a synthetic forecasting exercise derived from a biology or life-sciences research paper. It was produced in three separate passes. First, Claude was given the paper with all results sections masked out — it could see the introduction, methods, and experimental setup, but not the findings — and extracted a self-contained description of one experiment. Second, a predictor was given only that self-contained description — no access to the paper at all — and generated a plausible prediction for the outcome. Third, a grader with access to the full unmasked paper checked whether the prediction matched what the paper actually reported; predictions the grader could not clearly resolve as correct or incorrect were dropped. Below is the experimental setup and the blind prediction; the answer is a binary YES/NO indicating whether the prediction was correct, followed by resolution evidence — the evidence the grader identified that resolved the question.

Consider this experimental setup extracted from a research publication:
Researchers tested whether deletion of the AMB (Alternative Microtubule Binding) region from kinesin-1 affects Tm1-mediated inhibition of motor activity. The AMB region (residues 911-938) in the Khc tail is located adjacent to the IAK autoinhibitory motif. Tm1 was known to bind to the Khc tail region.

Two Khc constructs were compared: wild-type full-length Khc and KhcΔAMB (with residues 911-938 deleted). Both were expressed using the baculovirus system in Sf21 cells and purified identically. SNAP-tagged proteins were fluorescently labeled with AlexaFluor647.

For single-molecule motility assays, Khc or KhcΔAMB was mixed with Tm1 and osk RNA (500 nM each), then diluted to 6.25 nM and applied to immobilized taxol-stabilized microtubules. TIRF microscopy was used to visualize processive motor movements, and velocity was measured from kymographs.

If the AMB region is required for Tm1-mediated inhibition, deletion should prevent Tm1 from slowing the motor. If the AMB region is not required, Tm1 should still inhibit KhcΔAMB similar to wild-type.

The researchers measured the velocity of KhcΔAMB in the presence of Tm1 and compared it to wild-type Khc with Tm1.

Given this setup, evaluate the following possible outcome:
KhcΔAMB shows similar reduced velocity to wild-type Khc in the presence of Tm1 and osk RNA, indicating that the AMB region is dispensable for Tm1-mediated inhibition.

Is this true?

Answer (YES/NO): NO